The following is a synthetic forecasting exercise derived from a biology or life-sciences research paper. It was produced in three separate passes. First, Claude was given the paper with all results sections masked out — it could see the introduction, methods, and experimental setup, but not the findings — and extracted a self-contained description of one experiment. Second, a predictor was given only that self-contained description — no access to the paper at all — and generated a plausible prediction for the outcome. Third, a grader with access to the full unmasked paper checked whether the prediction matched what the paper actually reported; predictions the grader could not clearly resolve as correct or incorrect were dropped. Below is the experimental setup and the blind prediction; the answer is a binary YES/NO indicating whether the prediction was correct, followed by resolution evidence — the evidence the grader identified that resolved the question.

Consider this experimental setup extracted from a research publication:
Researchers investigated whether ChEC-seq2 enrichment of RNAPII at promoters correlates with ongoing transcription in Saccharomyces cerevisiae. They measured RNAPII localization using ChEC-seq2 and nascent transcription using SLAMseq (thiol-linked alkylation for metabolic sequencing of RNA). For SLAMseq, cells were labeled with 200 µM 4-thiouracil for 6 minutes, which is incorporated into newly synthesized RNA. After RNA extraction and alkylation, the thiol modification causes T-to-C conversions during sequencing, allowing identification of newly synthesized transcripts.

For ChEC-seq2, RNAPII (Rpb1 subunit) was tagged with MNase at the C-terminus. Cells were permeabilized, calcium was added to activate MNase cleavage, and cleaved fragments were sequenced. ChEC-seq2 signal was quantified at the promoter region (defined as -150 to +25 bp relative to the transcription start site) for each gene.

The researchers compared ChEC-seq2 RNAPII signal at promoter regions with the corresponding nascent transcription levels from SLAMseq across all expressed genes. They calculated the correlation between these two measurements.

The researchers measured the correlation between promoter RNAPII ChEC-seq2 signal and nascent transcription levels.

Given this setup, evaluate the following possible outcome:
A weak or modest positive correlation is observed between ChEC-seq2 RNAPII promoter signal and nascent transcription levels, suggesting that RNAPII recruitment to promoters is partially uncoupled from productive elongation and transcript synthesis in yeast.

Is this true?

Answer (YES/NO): NO